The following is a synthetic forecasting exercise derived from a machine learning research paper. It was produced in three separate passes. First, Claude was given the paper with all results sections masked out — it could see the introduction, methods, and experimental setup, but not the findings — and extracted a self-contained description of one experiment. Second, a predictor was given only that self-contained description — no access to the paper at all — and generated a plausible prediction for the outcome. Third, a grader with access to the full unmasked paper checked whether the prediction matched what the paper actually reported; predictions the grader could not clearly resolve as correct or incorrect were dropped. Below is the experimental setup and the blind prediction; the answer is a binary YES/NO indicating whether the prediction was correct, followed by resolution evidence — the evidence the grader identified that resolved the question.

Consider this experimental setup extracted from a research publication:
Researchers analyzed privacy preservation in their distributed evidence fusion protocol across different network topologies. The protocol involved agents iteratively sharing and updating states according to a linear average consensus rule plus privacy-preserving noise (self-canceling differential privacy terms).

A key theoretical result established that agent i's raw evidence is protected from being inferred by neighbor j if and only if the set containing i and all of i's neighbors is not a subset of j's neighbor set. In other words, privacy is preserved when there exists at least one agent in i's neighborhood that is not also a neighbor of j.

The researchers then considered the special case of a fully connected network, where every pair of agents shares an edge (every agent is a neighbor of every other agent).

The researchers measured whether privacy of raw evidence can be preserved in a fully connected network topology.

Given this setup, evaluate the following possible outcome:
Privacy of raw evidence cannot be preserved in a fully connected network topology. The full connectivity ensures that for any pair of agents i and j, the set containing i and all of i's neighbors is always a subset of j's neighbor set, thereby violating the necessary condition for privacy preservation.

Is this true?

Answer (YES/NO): YES